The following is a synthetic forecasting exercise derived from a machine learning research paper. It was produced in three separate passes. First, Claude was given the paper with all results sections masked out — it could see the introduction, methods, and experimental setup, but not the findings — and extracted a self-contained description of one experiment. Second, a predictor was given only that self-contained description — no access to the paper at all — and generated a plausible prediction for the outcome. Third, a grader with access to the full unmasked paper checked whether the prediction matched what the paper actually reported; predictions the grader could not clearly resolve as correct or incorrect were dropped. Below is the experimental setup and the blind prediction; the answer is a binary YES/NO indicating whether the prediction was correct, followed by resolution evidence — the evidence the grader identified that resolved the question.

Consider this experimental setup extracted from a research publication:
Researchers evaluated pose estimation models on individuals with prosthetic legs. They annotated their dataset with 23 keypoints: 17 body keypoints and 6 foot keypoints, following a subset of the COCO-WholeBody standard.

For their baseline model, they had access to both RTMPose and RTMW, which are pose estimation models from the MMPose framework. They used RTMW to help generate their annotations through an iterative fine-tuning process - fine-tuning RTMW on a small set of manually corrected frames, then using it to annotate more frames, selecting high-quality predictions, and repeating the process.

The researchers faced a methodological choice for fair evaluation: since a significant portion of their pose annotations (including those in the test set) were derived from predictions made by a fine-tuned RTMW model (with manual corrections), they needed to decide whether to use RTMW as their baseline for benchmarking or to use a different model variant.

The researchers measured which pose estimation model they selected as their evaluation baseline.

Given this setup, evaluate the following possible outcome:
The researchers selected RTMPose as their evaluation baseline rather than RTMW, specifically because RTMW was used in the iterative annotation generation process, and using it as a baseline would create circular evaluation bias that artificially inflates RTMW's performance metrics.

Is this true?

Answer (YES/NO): YES